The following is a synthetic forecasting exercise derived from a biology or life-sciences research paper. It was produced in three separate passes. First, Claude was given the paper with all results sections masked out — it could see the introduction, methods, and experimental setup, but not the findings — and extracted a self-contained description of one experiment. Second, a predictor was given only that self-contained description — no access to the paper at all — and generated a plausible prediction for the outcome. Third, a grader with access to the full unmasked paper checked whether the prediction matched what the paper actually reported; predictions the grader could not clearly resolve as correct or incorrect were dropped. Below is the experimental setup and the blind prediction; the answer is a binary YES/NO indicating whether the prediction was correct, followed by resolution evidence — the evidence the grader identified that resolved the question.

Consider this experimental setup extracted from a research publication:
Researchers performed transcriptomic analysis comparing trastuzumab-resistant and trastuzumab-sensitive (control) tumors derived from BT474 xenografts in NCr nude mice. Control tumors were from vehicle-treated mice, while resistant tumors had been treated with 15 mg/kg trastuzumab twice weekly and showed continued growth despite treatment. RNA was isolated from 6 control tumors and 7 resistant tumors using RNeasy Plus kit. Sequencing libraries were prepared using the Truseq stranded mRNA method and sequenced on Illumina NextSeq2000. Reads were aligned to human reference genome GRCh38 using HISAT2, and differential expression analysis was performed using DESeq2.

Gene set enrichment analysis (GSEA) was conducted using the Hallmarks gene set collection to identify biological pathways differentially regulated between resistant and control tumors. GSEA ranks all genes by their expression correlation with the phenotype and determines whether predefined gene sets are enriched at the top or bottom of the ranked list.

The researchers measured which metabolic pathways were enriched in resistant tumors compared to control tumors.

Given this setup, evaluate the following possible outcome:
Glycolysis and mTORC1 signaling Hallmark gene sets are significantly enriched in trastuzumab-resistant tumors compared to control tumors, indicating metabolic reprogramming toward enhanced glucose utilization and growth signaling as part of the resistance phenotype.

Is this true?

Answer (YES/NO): NO